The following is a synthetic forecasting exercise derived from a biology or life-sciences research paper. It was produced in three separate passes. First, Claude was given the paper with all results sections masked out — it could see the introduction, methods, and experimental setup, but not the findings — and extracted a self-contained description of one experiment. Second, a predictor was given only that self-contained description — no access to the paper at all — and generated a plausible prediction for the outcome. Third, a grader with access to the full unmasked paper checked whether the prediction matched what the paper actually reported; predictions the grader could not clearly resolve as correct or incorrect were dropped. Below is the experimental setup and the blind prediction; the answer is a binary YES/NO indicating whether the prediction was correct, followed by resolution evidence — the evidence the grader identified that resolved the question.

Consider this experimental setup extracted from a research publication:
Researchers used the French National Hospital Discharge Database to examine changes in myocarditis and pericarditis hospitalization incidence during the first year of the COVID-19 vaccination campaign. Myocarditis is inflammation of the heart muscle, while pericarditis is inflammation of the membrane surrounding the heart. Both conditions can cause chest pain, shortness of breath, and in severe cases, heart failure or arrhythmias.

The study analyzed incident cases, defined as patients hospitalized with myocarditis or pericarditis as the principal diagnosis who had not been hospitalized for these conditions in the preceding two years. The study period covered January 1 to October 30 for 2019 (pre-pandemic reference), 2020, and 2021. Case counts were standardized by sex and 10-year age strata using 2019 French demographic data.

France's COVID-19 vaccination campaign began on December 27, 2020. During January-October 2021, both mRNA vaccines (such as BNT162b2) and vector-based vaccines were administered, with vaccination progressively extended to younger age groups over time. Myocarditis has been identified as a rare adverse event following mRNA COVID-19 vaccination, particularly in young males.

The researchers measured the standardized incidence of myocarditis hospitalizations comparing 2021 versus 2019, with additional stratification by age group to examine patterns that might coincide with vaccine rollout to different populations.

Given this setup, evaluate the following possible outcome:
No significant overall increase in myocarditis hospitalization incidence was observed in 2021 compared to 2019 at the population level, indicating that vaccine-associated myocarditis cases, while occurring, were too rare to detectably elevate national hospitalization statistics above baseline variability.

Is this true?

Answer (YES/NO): NO